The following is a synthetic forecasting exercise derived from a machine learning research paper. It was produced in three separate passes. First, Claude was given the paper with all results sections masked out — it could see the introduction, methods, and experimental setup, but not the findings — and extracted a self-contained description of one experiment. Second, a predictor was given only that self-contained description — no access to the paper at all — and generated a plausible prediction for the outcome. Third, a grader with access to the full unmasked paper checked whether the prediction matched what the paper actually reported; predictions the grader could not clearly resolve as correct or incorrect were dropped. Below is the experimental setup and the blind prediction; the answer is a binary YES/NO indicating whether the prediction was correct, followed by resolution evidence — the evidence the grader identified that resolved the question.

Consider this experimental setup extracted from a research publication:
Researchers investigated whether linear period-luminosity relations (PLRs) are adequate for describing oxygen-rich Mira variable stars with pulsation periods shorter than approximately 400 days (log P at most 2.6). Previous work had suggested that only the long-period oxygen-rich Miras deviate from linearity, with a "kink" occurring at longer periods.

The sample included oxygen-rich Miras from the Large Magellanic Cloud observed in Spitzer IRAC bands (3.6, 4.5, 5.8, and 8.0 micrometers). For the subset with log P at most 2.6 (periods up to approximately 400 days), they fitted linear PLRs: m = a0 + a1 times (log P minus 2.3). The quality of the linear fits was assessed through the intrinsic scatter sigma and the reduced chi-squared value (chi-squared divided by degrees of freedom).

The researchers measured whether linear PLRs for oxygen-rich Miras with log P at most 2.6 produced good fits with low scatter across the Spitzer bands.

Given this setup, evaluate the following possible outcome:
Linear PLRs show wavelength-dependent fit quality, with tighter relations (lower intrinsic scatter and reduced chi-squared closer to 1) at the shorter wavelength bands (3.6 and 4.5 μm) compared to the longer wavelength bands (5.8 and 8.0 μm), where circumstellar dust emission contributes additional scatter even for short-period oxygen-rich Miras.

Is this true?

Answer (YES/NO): NO